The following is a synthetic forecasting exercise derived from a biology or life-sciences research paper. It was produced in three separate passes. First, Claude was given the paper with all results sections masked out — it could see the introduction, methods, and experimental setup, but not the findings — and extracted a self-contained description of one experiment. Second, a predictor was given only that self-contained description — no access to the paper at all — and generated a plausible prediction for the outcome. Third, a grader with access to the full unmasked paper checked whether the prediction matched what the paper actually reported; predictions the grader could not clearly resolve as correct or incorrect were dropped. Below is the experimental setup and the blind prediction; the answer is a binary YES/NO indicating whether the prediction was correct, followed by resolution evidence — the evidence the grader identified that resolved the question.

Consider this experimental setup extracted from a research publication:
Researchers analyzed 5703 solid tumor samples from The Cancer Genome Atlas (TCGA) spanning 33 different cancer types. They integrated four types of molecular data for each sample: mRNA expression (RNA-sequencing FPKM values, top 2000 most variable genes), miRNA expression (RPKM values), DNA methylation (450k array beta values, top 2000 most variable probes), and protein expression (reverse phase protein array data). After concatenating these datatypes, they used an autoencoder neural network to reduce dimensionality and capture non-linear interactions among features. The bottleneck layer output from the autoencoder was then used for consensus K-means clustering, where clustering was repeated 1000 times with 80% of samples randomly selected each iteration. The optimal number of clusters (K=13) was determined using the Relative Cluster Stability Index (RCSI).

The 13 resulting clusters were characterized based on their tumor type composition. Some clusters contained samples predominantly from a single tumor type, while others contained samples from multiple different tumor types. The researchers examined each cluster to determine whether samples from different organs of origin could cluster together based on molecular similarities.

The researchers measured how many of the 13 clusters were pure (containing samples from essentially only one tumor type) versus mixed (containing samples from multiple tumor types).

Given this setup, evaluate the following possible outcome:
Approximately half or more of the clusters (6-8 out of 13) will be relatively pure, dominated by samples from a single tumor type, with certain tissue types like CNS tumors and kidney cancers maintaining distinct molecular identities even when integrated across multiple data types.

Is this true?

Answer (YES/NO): YES